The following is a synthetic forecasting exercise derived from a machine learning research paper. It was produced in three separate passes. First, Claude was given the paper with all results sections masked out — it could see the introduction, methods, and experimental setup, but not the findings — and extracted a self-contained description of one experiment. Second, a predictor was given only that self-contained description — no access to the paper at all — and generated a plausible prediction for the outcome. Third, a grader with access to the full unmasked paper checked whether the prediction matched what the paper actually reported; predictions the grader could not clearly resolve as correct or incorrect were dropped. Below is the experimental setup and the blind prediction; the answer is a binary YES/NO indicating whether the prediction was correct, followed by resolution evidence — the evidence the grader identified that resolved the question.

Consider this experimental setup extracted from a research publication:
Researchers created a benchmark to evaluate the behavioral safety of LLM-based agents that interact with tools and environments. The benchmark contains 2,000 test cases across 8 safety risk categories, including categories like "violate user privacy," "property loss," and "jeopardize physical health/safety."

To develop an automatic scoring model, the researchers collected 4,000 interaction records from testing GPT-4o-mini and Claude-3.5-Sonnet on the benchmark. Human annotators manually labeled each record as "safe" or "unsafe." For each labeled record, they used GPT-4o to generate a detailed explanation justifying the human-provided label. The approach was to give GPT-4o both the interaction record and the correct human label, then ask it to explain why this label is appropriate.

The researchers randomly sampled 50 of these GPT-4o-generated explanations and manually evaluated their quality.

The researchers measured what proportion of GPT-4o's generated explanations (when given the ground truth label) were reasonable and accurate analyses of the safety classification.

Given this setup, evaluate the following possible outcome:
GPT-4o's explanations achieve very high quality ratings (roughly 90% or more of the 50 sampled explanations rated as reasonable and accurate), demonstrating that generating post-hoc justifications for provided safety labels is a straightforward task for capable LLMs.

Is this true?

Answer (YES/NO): YES